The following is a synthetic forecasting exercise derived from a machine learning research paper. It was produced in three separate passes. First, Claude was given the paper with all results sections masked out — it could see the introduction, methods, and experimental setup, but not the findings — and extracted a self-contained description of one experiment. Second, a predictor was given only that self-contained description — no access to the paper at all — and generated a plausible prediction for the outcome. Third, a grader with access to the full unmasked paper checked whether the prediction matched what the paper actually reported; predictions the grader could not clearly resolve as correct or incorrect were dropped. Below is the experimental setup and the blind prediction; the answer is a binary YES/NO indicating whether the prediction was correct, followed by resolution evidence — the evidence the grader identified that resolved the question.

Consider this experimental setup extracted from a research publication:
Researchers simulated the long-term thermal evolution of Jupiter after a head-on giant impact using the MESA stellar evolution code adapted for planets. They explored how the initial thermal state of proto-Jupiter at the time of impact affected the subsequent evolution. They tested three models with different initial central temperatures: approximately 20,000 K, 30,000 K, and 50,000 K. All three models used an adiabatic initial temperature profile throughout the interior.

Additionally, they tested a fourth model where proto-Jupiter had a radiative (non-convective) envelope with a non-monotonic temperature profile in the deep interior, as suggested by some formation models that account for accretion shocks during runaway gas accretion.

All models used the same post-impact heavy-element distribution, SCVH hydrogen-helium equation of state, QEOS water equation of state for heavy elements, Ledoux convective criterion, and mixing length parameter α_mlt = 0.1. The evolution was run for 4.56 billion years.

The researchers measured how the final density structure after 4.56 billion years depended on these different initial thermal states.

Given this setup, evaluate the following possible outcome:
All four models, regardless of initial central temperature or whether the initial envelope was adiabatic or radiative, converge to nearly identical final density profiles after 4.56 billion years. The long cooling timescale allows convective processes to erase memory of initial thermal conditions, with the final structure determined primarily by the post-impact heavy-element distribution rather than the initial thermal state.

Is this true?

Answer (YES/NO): NO